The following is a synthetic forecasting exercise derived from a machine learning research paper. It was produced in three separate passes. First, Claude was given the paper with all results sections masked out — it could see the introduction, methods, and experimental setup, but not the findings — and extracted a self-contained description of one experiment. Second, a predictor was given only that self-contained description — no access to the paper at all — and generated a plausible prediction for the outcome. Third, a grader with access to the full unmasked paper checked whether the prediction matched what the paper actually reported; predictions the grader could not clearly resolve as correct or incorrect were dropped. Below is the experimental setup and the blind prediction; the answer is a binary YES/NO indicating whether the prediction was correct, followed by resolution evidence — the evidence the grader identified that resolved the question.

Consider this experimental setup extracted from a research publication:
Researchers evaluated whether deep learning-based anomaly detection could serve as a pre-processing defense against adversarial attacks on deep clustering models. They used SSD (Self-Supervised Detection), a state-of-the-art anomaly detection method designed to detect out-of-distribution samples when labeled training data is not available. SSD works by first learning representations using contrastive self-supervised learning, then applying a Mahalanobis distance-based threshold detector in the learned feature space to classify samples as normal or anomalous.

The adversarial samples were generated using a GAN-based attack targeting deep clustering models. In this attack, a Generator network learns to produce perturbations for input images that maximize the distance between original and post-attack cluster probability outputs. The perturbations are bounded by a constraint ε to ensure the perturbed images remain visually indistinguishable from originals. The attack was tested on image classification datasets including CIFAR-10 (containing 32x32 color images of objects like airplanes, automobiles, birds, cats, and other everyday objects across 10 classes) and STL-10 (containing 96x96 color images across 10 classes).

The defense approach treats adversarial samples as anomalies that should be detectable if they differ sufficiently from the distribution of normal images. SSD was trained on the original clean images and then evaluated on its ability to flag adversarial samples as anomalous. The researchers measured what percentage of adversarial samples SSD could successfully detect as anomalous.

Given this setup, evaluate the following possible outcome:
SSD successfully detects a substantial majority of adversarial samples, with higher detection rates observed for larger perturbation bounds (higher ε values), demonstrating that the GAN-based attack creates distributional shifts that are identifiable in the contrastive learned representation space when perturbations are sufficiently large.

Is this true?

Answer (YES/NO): NO